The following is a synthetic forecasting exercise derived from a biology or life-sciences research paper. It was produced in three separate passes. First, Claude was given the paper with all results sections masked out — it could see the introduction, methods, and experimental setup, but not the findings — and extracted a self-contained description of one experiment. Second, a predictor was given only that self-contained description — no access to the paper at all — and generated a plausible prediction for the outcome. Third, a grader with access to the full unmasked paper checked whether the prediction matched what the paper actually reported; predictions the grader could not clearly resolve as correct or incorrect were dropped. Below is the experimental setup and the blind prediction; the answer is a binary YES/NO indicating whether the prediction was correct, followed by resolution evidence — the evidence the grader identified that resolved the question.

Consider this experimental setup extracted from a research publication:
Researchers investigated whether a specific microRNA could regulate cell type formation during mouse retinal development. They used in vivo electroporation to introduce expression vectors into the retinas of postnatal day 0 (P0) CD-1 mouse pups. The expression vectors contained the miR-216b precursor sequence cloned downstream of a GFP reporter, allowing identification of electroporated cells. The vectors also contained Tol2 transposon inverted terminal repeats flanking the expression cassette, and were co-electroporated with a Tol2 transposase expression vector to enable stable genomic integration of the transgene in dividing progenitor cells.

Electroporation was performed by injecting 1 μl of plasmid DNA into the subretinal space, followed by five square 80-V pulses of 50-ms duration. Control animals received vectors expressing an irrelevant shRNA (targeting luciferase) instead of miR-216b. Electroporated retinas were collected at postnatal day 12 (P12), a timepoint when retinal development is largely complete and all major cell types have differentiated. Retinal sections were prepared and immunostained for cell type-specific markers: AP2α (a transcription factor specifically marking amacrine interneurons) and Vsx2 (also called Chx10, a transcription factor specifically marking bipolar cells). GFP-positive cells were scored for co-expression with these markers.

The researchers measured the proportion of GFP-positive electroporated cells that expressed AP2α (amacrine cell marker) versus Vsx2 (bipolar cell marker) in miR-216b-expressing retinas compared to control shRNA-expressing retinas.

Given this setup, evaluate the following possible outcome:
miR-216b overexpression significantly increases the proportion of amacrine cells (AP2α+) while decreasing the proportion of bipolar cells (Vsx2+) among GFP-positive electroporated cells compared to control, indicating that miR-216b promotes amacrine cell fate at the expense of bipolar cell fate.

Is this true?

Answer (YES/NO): YES